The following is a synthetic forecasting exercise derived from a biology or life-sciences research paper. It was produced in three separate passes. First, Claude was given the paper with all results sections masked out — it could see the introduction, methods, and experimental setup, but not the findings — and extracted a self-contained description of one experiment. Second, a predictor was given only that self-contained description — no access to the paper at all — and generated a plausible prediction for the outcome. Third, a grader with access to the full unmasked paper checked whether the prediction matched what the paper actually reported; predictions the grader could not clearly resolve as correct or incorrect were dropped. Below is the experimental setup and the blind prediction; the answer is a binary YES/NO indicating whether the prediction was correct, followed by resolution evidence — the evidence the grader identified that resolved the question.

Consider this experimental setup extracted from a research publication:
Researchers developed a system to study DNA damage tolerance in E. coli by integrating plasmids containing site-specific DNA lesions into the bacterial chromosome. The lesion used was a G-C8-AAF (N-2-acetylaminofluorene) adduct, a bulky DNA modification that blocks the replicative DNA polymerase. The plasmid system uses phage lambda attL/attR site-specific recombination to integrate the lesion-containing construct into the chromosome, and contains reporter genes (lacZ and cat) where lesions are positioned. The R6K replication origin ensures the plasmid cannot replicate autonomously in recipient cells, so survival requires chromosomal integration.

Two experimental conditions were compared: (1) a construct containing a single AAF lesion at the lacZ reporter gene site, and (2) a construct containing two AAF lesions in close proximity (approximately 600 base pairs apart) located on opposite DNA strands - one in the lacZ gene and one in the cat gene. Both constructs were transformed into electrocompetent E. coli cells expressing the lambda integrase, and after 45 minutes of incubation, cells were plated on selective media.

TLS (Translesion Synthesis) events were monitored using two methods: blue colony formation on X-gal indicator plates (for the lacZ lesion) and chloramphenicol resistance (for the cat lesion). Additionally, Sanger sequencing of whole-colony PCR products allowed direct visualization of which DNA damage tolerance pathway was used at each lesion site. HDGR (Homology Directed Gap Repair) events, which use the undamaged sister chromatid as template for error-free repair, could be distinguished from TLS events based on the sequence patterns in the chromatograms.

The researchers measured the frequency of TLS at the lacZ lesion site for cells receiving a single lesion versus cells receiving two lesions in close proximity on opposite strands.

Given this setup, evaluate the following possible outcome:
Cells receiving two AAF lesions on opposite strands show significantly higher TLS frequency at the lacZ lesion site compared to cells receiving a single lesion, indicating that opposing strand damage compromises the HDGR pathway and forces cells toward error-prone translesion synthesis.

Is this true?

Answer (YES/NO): YES